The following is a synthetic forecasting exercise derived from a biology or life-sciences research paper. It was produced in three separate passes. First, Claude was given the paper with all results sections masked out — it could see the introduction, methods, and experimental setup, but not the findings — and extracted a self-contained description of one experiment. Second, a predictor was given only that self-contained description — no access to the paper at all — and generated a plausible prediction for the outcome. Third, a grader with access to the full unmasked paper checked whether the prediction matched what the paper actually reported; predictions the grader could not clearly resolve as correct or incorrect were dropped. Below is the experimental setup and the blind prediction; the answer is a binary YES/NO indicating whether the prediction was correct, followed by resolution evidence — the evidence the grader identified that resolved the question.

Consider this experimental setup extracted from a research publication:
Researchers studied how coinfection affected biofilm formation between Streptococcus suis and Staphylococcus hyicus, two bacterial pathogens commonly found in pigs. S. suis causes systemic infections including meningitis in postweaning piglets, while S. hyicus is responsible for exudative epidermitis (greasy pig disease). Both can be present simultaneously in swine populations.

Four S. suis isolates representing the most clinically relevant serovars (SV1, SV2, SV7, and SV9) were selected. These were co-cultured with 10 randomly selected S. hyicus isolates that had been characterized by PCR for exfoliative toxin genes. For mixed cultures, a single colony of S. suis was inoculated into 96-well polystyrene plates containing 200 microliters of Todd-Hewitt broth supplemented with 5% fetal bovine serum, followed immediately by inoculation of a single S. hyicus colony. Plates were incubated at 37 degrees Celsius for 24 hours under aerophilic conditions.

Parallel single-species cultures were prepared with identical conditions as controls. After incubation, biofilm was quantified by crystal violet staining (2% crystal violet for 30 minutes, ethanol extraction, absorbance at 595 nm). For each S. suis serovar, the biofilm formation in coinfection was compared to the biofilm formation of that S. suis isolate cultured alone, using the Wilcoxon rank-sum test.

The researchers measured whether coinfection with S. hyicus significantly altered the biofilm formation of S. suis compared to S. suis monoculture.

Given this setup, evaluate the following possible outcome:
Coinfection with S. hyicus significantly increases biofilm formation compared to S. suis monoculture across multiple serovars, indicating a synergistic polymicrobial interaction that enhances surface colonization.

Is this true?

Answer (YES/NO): YES